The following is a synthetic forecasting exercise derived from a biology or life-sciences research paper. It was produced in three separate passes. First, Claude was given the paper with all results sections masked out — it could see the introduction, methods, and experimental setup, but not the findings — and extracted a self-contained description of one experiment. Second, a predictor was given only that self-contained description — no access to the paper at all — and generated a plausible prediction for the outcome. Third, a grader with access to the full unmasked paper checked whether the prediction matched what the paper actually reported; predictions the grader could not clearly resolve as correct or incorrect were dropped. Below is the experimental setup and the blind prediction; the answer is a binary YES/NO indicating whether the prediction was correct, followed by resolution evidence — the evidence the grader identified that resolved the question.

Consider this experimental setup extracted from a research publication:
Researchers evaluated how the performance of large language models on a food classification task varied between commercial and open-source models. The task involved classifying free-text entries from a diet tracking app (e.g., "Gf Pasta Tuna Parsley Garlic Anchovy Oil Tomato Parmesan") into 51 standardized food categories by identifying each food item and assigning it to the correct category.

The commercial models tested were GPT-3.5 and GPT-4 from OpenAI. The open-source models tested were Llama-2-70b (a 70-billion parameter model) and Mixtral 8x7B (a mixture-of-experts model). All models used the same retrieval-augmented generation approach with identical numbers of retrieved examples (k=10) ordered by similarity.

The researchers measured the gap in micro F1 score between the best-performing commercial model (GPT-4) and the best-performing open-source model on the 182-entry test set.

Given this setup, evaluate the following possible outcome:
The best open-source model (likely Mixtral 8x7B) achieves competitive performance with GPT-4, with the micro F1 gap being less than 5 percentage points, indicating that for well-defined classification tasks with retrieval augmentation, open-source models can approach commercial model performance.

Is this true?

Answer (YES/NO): YES